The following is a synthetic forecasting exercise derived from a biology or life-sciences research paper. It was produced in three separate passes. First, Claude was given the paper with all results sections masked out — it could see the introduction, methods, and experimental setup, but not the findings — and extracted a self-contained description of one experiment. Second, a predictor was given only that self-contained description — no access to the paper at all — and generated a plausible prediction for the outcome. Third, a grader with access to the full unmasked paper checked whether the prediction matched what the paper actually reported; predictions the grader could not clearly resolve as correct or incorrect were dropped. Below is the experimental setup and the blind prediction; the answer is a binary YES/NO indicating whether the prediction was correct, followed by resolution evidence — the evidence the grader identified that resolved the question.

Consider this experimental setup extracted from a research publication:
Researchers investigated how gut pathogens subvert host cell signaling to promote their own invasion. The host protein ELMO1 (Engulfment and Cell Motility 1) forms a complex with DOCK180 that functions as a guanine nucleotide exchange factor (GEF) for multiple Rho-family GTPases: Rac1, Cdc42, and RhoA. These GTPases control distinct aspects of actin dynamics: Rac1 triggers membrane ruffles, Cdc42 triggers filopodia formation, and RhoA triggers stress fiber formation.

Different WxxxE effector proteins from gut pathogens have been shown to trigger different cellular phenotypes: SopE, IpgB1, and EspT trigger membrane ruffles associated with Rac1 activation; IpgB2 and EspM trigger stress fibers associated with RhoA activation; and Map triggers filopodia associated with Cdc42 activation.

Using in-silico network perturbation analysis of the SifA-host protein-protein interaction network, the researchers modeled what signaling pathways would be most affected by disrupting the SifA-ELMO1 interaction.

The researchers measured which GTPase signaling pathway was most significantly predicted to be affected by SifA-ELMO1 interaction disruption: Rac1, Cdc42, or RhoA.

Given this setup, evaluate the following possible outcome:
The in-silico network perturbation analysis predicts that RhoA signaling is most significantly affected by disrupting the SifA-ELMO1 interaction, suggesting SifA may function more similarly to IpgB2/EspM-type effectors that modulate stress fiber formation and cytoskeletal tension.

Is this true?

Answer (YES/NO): NO